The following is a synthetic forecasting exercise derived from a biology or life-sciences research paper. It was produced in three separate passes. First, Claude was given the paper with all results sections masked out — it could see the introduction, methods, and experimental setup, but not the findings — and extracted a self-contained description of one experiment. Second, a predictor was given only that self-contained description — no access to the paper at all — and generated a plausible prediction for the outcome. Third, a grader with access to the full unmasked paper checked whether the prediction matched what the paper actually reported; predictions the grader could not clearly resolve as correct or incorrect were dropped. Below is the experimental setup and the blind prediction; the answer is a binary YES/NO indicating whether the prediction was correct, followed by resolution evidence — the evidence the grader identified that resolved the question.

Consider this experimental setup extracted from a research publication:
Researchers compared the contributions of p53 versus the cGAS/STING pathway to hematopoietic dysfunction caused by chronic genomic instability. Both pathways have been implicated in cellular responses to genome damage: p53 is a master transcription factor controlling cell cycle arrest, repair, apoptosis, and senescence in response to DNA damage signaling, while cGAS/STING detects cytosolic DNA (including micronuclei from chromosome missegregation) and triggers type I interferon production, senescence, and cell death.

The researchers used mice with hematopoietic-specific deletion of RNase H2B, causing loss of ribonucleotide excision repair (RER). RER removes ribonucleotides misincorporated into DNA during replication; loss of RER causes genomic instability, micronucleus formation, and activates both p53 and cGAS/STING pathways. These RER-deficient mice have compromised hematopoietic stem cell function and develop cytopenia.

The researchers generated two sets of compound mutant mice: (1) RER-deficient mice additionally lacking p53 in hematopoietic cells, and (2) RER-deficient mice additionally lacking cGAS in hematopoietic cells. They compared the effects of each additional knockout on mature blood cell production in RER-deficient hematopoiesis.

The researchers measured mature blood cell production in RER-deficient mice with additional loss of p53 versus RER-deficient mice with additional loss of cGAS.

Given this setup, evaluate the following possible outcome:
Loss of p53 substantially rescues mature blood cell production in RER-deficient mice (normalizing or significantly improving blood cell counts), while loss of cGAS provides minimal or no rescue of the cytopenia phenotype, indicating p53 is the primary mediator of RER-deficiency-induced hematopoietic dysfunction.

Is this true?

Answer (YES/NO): YES